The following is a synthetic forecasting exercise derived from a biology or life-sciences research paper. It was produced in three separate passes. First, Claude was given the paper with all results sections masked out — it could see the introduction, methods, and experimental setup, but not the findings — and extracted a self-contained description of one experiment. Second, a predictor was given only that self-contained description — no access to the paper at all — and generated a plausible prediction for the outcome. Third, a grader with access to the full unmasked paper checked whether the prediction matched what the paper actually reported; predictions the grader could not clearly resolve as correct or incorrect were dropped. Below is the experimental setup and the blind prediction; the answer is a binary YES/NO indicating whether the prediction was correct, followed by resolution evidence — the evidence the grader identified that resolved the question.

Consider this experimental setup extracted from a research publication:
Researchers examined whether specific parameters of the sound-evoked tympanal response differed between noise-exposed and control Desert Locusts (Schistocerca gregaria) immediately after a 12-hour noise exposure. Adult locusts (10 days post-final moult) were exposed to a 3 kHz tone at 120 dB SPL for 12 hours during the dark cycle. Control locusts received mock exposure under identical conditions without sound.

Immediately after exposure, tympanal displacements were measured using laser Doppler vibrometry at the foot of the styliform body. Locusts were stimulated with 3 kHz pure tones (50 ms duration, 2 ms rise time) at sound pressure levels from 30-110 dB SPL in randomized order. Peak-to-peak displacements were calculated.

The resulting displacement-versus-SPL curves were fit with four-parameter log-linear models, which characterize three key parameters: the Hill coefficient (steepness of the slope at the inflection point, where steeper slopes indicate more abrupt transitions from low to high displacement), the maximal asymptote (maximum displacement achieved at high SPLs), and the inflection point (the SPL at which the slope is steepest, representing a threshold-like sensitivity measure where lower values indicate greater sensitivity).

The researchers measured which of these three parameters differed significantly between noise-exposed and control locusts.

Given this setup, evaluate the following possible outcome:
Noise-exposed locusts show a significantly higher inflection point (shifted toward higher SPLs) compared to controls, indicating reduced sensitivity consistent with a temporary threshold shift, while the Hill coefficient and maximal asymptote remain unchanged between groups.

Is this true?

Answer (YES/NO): NO